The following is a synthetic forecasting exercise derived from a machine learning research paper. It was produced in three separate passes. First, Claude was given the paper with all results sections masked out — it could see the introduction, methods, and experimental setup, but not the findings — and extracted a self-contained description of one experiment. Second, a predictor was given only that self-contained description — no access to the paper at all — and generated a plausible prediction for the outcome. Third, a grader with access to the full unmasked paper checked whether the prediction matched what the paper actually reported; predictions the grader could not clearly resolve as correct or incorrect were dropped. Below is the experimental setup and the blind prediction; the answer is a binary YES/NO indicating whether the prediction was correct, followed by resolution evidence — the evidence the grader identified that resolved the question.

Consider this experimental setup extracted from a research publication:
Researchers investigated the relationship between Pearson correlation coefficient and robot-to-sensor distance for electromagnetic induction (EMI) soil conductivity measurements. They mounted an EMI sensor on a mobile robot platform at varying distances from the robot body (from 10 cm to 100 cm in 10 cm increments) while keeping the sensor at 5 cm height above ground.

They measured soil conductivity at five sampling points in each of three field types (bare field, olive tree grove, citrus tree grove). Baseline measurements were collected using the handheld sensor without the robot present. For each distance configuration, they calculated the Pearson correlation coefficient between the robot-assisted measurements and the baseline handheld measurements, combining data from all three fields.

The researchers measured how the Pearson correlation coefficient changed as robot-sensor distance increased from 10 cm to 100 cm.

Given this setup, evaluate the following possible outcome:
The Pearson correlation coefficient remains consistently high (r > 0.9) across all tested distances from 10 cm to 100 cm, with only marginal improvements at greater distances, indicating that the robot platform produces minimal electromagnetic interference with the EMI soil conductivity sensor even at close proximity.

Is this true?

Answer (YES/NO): NO